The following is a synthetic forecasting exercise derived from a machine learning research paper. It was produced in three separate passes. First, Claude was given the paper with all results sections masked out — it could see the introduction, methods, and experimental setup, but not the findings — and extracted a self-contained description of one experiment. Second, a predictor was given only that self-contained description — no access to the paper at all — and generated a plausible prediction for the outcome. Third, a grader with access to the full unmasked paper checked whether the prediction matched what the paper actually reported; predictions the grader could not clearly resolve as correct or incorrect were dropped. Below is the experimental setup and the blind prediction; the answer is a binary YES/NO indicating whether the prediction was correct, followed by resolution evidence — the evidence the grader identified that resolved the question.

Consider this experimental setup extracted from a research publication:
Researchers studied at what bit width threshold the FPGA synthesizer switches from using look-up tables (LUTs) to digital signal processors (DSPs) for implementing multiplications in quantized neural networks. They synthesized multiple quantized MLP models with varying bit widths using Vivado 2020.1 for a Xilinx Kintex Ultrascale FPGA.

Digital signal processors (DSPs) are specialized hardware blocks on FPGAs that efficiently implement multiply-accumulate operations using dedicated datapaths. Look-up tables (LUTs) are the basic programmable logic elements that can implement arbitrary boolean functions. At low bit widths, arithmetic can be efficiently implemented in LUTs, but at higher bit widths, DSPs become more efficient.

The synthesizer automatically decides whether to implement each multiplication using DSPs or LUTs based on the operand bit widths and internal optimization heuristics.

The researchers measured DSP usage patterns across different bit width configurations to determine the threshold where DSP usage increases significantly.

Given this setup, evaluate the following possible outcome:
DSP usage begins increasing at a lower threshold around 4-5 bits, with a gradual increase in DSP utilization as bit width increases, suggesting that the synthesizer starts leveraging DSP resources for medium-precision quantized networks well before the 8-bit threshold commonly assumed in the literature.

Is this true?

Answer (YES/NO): NO